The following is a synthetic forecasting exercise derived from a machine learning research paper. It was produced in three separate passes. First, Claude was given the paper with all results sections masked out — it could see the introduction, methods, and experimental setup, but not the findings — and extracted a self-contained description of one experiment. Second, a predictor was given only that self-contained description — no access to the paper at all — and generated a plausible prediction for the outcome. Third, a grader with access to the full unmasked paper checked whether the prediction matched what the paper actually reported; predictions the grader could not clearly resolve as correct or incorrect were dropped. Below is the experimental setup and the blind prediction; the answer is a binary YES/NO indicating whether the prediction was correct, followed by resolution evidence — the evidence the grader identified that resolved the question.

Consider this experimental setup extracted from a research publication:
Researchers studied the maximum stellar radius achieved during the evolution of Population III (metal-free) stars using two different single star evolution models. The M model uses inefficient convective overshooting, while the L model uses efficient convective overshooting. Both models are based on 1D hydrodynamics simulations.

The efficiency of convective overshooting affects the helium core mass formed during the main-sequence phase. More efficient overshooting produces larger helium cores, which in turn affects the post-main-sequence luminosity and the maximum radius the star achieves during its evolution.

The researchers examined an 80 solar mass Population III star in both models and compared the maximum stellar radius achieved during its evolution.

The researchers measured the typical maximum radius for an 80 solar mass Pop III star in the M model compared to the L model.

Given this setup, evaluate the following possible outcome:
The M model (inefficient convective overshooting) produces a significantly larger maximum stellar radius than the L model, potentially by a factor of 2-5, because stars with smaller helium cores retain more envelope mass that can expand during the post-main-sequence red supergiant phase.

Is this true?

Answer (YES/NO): NO